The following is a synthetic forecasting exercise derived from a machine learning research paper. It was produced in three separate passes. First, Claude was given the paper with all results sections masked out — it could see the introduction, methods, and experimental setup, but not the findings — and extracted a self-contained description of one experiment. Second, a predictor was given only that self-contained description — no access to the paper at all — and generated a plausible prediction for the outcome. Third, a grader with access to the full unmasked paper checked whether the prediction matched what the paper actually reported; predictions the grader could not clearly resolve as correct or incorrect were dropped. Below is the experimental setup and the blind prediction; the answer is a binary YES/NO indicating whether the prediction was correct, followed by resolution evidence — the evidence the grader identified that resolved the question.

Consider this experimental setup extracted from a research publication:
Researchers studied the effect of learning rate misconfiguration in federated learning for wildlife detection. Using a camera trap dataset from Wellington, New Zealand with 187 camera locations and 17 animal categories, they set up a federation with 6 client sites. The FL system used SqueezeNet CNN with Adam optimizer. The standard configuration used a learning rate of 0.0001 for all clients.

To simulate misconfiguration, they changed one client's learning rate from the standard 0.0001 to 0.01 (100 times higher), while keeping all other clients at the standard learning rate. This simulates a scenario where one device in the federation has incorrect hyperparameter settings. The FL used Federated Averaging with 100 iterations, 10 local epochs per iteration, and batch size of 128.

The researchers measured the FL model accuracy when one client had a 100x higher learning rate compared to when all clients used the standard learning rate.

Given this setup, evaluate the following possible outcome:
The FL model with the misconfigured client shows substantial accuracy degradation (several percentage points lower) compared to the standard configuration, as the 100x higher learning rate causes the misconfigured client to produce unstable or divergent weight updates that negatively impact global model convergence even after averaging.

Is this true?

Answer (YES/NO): NO